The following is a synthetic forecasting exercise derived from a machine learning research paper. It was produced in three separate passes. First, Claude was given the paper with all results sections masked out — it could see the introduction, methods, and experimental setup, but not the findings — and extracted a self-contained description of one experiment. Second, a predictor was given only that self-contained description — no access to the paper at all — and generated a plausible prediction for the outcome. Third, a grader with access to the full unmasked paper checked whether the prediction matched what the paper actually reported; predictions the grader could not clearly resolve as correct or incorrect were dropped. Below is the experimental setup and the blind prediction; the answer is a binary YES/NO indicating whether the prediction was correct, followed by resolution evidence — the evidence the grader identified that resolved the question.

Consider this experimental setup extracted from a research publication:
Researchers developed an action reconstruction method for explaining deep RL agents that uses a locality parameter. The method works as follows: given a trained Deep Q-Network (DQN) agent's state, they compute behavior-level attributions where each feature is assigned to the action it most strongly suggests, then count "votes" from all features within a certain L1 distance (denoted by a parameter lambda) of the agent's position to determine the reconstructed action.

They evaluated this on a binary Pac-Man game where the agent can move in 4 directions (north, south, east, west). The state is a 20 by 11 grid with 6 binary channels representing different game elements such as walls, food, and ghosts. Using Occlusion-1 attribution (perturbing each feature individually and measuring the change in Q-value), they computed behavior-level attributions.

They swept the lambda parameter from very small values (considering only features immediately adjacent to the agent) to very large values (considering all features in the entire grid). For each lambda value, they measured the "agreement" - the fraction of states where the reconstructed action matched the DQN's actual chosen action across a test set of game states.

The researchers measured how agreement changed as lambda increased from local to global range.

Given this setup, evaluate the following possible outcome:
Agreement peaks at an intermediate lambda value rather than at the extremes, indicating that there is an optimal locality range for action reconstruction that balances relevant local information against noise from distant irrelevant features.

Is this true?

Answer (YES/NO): YES